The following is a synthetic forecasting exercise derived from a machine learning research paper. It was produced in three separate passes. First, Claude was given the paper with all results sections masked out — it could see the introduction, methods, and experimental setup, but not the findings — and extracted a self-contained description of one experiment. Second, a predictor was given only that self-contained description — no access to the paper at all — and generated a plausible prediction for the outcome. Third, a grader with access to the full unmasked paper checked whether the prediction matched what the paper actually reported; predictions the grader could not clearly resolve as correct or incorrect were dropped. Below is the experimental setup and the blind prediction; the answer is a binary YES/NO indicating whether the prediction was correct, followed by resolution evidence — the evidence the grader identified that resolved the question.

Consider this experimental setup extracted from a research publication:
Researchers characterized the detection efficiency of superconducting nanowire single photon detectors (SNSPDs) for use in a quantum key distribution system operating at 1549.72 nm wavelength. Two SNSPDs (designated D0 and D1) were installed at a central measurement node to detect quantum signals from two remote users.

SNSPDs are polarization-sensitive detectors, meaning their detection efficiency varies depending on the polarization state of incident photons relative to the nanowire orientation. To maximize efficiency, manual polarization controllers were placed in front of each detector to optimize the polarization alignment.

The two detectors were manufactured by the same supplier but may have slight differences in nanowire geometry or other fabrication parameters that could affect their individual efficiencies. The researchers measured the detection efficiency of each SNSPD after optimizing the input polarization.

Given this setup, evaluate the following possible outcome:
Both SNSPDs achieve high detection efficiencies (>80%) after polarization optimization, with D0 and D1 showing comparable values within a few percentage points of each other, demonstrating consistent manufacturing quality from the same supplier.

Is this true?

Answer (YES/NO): NO